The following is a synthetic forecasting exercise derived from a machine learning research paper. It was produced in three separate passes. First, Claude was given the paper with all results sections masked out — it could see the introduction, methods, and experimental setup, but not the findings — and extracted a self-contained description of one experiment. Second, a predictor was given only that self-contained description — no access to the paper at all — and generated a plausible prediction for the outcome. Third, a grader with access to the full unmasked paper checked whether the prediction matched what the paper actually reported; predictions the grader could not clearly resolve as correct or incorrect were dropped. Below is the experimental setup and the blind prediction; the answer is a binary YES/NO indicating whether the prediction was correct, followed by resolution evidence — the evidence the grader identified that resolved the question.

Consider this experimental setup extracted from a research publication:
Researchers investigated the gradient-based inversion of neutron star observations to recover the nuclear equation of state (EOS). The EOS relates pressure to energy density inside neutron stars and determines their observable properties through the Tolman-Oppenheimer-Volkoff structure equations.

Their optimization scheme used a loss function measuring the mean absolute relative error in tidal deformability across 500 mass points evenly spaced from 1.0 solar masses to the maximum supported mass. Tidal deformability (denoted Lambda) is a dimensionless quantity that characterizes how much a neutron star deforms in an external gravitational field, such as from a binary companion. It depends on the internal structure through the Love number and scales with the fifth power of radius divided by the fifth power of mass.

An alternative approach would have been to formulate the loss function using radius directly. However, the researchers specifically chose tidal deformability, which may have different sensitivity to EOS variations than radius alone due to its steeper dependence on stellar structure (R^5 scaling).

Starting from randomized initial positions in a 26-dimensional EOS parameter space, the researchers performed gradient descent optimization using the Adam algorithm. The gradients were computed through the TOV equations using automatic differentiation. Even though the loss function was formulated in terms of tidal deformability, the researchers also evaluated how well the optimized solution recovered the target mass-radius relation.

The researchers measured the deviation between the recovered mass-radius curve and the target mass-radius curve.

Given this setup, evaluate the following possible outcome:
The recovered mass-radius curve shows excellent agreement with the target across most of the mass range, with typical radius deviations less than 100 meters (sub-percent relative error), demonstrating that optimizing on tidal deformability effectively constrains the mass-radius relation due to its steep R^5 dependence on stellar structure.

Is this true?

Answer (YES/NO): YES